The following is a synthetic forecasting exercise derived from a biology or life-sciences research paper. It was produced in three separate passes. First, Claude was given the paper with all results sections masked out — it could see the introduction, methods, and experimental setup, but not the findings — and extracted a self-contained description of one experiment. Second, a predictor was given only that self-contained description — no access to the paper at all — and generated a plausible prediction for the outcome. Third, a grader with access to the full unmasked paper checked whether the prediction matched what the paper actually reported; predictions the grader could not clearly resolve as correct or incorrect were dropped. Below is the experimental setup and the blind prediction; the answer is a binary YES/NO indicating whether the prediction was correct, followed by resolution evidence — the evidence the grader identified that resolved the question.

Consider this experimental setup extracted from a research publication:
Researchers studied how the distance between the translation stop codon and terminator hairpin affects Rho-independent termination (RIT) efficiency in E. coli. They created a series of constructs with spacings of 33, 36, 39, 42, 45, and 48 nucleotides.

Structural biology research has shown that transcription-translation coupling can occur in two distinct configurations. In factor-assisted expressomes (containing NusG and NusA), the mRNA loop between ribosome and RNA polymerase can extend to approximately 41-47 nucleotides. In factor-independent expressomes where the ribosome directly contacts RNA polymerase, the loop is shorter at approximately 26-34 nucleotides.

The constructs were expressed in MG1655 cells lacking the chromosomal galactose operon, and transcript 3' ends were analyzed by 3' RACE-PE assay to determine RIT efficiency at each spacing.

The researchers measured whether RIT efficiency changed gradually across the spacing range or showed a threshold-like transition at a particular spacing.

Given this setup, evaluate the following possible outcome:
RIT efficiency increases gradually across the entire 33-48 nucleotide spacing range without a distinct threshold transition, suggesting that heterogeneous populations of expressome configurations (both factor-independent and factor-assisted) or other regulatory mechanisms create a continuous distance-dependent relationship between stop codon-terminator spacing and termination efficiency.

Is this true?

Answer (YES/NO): NO